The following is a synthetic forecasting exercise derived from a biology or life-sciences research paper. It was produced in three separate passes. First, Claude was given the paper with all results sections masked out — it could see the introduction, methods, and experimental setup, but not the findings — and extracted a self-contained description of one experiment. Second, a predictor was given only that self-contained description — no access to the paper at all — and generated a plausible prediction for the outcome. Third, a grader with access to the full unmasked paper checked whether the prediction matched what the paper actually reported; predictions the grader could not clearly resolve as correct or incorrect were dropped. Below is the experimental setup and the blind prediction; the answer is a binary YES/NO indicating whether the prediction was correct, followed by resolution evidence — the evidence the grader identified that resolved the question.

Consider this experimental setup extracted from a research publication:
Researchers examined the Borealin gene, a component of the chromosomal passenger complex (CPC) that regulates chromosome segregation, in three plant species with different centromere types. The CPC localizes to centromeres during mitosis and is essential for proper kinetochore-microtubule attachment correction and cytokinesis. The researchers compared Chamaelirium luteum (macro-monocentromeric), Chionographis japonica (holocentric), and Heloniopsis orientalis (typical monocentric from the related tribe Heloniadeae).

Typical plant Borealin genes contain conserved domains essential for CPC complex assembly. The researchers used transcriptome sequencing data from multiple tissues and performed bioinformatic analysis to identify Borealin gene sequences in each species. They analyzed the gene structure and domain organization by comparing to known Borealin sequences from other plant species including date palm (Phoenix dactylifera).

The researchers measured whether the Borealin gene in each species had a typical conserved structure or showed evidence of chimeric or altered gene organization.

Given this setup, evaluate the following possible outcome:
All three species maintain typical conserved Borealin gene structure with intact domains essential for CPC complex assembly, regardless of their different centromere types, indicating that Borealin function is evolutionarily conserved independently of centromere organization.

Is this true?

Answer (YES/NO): NO